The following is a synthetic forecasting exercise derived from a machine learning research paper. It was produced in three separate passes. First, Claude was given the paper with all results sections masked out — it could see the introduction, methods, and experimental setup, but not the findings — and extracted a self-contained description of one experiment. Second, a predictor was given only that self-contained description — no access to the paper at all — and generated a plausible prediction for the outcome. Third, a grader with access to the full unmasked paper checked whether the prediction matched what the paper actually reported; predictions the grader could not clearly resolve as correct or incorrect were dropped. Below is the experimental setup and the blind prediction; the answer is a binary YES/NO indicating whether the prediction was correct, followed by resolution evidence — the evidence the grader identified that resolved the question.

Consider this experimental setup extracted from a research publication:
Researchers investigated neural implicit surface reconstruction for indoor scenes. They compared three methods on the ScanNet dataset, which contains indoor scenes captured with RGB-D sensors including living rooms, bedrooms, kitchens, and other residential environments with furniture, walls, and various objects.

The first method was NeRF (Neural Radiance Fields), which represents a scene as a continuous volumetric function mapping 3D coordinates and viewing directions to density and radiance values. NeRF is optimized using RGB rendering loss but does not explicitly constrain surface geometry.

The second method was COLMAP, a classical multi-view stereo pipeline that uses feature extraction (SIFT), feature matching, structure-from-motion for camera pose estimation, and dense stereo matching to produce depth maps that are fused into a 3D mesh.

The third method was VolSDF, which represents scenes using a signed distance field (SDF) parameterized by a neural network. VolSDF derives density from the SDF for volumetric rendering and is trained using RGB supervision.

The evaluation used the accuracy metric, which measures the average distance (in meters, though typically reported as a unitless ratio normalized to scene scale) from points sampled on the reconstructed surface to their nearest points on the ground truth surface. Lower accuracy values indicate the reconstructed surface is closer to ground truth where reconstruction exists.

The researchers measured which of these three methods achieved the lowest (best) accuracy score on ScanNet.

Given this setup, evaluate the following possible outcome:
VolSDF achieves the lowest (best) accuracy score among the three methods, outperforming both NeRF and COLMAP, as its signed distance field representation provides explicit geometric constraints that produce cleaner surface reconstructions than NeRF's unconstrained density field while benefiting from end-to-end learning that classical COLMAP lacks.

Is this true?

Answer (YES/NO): NO